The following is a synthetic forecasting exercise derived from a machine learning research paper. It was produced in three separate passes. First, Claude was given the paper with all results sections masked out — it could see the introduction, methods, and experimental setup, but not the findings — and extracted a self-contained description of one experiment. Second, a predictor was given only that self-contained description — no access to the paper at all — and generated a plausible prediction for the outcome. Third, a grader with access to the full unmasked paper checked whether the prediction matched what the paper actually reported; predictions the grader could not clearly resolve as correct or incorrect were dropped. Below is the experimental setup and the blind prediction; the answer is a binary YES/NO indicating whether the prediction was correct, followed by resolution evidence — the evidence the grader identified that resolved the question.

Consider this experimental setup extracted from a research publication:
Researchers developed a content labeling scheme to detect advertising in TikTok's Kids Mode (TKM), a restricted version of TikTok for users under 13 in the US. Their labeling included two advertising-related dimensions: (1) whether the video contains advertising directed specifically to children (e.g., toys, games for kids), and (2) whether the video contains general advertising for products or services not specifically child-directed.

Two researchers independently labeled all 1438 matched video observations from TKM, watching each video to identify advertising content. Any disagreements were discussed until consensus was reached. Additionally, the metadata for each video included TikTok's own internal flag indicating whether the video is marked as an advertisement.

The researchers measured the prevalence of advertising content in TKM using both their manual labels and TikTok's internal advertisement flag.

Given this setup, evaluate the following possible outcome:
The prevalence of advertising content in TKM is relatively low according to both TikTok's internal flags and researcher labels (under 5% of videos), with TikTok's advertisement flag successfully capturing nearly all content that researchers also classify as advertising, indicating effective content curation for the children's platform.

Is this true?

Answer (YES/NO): NO